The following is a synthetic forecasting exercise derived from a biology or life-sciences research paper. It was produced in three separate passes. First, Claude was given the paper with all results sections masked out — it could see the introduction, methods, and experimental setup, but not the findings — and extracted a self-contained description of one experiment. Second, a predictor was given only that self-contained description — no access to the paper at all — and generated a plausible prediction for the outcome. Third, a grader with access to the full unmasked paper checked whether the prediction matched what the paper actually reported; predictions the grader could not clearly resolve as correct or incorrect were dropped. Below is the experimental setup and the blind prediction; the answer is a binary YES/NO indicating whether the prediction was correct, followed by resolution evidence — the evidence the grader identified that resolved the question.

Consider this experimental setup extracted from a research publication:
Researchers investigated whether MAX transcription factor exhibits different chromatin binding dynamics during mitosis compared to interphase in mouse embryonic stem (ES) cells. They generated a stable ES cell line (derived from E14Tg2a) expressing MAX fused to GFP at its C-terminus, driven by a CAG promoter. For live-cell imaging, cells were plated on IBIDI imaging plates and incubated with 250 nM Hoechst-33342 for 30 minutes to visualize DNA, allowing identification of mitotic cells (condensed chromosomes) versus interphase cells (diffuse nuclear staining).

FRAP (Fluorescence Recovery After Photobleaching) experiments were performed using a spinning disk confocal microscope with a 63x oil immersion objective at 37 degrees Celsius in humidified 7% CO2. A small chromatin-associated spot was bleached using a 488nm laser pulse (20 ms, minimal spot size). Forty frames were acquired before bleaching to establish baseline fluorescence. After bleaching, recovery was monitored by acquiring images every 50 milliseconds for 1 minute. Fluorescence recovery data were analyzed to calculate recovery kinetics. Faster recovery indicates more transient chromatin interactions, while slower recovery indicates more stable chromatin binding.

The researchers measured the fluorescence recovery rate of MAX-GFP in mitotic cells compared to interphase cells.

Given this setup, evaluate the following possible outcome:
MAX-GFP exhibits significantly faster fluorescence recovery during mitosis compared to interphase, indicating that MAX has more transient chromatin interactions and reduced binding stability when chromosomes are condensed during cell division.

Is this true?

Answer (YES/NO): NO